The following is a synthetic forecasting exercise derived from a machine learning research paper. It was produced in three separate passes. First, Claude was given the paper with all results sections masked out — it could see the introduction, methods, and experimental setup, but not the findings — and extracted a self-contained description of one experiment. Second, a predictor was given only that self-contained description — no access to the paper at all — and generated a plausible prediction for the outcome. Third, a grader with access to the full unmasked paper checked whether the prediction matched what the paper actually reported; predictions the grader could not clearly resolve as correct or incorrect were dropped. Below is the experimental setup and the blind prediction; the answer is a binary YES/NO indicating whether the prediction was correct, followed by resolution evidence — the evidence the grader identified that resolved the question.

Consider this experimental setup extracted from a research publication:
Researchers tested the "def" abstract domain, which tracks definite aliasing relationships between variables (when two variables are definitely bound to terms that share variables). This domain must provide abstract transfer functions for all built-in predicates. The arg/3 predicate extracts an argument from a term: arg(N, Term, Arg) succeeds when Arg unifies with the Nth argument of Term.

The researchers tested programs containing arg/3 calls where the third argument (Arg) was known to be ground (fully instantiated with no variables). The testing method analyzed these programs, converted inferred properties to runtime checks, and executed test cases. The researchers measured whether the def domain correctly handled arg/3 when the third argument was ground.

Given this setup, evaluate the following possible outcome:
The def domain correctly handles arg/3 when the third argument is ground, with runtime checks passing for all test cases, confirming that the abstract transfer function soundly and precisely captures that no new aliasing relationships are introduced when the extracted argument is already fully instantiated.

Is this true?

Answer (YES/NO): NO